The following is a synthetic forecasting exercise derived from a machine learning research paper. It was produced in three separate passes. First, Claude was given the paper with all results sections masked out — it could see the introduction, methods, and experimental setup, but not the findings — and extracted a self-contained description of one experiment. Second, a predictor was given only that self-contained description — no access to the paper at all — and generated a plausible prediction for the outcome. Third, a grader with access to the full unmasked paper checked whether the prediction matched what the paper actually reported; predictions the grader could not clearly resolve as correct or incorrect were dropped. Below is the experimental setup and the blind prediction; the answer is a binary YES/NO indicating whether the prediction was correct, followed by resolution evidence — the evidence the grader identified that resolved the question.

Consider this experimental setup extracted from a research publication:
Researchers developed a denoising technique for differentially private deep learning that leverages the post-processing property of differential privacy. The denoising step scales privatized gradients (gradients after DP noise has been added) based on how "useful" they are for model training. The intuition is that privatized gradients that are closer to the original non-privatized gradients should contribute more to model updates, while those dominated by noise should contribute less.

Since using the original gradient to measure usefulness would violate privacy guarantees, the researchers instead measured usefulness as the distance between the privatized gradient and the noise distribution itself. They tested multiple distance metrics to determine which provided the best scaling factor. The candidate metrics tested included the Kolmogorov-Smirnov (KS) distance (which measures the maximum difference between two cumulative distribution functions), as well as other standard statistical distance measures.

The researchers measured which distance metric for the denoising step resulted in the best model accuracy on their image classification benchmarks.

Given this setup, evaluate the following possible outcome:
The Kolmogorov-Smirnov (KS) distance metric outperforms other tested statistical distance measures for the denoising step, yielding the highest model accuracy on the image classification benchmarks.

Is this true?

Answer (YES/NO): YES